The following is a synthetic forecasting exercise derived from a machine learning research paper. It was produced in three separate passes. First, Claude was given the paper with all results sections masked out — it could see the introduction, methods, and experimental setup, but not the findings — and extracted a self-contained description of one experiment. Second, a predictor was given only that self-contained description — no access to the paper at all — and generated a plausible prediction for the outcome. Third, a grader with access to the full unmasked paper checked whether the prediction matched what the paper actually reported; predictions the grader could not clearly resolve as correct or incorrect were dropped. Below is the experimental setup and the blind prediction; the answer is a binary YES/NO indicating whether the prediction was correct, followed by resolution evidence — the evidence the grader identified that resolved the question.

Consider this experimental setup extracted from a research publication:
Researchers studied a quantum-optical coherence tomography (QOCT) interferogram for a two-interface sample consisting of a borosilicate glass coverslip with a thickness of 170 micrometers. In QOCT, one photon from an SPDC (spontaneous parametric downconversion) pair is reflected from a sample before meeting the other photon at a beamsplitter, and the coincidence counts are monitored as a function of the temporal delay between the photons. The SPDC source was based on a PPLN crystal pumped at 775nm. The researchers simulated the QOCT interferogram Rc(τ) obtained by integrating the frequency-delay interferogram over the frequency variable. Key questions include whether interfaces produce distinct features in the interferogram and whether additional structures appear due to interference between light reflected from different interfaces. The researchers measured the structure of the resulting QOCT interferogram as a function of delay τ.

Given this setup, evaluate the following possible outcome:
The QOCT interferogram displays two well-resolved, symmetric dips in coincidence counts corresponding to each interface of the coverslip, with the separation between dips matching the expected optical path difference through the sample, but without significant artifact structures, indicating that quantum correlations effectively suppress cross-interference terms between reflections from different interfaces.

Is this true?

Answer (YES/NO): NO